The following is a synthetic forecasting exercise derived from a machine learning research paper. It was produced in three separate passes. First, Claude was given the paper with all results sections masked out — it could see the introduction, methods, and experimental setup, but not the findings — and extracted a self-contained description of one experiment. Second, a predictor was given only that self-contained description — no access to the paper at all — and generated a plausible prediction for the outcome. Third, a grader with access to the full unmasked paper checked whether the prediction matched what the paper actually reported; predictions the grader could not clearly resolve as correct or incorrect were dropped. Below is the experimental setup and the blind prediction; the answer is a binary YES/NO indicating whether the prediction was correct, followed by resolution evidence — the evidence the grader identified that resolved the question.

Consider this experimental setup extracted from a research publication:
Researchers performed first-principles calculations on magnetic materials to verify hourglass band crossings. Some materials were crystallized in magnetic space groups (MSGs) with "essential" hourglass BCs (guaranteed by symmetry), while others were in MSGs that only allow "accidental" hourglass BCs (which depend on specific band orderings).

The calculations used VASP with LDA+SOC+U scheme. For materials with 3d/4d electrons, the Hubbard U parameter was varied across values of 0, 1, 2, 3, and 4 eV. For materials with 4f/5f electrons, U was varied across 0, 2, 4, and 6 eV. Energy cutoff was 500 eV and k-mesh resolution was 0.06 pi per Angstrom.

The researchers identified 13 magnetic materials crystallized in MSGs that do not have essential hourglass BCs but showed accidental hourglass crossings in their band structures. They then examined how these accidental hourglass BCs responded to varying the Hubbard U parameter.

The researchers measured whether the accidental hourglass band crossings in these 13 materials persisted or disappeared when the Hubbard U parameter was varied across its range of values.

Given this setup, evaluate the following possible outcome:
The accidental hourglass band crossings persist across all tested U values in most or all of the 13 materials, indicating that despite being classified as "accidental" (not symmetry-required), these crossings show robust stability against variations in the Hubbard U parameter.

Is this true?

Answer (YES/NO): NO